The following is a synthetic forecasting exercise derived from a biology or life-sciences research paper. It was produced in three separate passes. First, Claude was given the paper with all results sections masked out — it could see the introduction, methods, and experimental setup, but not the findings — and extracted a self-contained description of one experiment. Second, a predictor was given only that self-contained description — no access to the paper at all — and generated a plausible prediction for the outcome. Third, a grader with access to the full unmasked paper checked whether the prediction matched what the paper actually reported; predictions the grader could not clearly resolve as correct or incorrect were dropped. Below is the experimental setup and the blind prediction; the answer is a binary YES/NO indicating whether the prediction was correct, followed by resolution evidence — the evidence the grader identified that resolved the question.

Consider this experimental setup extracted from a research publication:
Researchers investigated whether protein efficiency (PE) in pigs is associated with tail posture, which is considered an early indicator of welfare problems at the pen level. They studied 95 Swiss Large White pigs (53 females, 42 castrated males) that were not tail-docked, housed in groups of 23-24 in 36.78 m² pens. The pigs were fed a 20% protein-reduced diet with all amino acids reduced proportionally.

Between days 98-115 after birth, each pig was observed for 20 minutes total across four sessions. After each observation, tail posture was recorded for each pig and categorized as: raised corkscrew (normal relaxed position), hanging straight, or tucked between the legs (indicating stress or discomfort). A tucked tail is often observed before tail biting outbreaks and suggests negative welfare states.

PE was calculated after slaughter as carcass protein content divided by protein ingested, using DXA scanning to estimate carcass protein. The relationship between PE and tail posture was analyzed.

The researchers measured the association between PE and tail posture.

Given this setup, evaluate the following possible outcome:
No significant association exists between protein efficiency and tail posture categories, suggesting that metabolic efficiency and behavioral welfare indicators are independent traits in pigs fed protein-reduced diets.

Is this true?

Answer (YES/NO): YES